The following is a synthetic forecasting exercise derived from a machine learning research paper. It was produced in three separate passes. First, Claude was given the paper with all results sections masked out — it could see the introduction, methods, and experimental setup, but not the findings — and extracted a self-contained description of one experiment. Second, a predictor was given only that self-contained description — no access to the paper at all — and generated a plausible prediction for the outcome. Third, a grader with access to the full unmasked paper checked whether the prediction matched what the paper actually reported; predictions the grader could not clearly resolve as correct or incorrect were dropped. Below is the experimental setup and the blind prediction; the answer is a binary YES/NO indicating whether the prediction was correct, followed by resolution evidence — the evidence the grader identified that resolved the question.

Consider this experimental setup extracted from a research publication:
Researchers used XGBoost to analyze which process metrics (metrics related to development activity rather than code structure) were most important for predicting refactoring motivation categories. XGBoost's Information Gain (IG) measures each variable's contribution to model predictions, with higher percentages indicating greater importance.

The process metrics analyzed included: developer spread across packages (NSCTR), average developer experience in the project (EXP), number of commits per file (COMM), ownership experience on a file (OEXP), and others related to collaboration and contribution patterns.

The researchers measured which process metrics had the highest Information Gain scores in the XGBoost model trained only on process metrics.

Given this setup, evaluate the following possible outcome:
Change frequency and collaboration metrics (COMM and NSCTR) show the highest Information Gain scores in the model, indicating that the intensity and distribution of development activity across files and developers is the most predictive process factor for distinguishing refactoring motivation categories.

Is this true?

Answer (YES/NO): NO